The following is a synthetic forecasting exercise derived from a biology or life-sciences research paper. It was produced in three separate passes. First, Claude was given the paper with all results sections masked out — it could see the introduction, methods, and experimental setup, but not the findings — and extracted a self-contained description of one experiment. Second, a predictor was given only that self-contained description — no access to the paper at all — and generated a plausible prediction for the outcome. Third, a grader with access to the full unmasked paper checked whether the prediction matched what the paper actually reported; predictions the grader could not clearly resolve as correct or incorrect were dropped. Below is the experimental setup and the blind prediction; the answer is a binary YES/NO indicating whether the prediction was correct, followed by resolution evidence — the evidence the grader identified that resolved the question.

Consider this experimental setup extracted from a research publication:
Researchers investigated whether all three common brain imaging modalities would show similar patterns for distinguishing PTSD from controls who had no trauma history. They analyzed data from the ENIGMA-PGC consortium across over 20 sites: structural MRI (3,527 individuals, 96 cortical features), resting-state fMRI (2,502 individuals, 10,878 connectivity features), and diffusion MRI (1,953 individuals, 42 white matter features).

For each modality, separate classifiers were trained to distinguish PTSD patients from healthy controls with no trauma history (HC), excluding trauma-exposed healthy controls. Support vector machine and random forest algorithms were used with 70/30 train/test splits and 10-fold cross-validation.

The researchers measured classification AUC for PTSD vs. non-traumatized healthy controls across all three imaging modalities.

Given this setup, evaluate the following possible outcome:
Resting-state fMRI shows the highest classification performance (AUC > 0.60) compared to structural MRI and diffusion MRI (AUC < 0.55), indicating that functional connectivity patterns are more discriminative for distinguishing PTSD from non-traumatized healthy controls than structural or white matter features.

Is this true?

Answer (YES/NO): NO